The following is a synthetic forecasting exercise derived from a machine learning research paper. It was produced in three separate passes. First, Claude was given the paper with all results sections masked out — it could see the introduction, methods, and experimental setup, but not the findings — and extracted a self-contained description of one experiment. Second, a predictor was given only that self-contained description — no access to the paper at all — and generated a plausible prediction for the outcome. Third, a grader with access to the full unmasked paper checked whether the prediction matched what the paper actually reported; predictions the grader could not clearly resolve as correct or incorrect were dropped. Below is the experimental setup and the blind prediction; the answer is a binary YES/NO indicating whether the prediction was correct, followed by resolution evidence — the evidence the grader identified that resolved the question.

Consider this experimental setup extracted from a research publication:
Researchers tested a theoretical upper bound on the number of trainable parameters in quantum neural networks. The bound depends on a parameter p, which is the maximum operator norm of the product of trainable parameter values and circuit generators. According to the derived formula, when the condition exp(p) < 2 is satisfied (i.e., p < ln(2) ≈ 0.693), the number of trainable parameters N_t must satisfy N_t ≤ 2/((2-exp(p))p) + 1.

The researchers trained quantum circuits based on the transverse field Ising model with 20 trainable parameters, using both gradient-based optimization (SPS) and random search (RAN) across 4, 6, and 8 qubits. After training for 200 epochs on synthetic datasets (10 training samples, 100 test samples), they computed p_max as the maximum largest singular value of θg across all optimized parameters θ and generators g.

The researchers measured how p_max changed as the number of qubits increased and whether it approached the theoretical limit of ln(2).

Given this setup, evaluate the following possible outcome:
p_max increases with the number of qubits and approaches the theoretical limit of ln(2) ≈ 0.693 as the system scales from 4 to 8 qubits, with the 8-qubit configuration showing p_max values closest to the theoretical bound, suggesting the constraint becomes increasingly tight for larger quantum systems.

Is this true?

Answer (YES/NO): YES